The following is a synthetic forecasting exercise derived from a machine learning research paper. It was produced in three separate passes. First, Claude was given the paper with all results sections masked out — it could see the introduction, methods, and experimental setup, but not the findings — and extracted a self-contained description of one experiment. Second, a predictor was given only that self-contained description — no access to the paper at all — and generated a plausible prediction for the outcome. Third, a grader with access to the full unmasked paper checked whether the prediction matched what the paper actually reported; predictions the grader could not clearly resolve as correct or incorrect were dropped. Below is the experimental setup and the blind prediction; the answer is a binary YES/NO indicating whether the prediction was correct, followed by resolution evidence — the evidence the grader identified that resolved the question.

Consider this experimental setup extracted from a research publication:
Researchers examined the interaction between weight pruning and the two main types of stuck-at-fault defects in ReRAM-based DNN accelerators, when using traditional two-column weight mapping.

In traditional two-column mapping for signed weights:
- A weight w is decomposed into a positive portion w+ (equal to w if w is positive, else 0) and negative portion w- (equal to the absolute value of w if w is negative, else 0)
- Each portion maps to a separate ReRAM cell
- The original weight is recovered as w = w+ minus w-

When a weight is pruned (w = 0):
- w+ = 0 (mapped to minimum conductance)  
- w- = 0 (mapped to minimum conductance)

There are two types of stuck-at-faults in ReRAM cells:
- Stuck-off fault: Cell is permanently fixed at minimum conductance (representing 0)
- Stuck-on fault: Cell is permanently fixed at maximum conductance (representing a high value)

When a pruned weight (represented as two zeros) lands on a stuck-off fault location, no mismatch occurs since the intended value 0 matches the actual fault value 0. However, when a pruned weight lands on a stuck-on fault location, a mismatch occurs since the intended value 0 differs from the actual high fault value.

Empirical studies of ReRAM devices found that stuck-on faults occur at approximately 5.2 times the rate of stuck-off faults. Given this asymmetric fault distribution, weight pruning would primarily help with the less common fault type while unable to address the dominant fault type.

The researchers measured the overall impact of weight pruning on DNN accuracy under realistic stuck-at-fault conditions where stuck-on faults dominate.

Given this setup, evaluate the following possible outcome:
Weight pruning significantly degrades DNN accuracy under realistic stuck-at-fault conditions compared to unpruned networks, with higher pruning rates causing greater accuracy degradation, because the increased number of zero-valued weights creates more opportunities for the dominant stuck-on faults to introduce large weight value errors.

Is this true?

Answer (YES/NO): NO